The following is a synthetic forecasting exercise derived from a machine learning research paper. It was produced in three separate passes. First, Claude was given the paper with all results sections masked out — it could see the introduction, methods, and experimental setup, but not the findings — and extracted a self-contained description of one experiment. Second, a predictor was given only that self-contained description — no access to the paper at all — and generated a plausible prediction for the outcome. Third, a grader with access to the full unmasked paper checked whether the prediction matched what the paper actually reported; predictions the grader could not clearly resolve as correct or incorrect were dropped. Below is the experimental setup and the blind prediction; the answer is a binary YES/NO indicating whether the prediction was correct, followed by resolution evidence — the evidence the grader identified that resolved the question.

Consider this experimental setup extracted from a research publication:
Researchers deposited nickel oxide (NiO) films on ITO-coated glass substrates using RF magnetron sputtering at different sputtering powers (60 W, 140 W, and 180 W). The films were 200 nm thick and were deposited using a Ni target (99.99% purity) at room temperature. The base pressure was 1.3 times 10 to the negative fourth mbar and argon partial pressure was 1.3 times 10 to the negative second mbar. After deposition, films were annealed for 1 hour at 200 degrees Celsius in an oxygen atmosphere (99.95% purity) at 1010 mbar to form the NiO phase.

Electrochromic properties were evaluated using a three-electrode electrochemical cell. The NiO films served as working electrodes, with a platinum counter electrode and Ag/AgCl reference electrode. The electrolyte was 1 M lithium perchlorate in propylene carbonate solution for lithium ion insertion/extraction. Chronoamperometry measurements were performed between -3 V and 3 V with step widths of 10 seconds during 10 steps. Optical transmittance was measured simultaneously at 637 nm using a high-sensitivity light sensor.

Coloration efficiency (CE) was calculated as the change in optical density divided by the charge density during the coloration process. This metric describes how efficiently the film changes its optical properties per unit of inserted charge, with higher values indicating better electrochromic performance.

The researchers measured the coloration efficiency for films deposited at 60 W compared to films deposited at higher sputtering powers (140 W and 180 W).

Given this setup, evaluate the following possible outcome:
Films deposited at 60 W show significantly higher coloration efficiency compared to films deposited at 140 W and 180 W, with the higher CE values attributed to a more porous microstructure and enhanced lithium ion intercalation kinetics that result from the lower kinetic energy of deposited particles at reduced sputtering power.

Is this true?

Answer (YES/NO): NO